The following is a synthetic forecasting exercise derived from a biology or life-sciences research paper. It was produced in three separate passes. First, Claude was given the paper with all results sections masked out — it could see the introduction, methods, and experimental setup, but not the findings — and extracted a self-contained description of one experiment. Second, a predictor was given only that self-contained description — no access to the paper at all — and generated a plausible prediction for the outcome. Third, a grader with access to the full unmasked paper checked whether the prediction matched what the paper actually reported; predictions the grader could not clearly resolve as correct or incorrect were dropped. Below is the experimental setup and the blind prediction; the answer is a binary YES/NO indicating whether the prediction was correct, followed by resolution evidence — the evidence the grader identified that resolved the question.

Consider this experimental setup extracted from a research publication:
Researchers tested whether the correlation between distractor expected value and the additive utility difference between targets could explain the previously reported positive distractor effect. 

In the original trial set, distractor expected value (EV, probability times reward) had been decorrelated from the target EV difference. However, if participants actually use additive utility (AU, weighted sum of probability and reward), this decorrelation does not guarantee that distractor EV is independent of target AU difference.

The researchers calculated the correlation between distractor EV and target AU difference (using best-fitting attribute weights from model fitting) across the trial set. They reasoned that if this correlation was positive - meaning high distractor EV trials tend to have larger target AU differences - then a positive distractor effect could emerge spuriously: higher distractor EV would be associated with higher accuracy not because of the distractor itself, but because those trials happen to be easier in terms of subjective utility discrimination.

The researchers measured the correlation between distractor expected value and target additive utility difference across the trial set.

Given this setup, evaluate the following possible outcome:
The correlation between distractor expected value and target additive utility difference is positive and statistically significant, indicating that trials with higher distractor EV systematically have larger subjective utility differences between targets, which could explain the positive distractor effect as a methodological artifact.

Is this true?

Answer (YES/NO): YES